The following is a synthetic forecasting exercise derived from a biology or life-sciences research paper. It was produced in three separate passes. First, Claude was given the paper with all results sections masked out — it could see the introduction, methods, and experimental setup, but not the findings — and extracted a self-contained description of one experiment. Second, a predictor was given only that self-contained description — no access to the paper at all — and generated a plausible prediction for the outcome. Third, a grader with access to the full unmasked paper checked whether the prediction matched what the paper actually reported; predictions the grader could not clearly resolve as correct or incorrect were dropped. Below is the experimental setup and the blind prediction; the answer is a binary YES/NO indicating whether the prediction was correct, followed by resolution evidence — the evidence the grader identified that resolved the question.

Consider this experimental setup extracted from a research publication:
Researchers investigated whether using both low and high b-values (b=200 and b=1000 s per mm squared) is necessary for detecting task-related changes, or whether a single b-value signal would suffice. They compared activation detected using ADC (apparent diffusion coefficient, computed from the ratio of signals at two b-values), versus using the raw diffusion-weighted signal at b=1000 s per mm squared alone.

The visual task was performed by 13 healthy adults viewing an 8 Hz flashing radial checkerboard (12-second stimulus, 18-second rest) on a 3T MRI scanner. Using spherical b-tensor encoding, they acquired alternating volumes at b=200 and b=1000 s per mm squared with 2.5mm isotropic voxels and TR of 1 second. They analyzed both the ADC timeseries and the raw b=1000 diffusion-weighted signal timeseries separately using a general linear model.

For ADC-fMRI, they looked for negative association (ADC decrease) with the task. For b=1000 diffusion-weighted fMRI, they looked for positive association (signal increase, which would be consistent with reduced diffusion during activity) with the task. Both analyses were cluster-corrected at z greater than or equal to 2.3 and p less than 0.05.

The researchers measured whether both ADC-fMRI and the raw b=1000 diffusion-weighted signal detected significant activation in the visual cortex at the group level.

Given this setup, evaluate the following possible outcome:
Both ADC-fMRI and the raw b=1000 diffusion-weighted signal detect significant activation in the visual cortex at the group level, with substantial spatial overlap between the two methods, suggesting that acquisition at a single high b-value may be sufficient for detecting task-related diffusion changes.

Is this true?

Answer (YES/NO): NO